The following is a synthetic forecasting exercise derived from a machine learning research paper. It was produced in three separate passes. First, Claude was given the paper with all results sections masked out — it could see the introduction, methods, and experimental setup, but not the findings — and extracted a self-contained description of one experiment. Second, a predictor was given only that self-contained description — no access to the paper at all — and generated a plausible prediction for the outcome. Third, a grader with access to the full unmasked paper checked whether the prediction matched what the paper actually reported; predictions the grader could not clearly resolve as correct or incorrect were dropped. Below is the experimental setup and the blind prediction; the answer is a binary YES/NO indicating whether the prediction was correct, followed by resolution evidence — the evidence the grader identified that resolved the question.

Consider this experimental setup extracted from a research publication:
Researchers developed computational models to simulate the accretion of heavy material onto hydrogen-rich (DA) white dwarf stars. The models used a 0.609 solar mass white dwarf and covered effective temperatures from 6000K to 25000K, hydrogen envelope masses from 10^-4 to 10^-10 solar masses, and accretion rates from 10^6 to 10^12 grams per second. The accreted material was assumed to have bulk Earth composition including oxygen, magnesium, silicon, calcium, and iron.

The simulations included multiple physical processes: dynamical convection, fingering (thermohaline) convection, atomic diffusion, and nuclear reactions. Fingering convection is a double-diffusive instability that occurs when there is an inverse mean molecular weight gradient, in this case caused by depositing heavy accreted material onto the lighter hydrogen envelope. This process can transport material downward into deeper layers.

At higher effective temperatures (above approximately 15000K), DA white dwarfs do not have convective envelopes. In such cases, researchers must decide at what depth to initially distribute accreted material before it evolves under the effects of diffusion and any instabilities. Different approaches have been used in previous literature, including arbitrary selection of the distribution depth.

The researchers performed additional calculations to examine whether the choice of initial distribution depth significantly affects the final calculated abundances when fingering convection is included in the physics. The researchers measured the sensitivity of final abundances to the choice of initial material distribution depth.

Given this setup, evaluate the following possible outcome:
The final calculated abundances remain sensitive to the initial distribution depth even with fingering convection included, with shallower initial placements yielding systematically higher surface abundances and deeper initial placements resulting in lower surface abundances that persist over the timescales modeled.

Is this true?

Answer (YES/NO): NO